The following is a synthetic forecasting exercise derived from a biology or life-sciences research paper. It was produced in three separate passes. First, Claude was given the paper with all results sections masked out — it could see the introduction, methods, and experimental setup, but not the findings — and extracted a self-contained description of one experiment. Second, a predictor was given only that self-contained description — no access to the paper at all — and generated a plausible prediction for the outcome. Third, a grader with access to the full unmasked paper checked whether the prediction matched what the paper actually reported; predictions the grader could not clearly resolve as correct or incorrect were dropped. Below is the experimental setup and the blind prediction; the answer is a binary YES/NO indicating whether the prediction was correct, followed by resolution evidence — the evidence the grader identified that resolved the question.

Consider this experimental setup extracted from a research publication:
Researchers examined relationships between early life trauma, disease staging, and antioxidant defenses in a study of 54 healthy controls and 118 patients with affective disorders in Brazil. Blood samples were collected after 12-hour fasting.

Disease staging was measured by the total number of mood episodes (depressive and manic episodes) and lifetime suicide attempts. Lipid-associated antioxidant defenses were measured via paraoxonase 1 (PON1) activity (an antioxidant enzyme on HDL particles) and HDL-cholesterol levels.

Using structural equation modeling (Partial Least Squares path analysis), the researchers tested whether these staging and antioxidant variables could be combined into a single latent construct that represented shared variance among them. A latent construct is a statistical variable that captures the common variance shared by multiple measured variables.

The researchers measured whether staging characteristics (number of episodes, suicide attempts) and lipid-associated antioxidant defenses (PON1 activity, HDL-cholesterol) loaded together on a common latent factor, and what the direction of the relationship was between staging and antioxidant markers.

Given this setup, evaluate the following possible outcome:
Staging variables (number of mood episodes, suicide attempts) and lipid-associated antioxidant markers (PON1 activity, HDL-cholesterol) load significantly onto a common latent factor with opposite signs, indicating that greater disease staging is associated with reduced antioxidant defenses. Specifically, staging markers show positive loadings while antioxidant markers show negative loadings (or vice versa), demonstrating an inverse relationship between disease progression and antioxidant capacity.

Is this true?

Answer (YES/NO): NO